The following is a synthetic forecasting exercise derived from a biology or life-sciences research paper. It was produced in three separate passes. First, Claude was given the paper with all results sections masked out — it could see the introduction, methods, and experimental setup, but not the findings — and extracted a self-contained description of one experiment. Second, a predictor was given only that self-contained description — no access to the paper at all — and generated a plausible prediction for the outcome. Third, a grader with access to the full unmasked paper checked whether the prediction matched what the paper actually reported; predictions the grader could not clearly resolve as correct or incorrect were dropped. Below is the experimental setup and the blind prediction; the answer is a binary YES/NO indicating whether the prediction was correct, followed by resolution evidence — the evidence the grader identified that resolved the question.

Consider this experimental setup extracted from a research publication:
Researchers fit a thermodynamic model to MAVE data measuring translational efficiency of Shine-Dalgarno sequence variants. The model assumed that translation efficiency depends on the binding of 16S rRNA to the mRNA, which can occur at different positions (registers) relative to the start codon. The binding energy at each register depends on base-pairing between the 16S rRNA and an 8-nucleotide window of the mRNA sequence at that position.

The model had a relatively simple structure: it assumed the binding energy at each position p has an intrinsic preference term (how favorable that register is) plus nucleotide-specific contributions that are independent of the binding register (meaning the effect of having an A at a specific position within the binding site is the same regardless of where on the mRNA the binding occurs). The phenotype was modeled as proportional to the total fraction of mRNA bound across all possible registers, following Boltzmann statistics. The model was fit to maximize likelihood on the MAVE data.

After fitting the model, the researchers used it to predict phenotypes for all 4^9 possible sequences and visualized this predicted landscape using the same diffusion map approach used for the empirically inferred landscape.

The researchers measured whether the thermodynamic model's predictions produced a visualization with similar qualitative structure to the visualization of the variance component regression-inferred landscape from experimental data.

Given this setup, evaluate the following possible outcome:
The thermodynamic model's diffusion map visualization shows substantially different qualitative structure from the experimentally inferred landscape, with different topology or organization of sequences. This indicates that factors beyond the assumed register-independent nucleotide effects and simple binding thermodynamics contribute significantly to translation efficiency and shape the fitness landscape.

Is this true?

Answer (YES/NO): NO